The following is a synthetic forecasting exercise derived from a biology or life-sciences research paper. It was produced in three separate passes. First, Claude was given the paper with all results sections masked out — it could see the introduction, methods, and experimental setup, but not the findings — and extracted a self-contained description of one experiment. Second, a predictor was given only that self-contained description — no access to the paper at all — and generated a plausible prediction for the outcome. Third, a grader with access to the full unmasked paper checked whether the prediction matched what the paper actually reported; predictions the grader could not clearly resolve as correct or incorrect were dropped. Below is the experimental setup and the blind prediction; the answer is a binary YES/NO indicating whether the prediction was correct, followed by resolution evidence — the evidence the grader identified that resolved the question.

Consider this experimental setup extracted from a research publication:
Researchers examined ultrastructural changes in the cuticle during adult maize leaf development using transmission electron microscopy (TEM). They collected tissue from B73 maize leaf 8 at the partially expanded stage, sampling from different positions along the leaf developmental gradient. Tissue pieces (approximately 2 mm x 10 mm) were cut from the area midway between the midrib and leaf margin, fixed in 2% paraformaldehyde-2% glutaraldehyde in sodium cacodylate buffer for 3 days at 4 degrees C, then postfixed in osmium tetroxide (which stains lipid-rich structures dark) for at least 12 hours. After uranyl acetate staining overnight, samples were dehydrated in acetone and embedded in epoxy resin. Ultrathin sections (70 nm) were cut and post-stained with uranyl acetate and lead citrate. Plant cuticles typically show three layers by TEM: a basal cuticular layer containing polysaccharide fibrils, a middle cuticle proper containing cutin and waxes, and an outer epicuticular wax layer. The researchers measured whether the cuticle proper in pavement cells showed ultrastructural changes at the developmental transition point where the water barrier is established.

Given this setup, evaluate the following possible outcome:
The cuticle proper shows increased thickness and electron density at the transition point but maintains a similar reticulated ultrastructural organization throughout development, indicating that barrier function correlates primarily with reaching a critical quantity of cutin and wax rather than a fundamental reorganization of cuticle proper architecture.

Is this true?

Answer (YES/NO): NO